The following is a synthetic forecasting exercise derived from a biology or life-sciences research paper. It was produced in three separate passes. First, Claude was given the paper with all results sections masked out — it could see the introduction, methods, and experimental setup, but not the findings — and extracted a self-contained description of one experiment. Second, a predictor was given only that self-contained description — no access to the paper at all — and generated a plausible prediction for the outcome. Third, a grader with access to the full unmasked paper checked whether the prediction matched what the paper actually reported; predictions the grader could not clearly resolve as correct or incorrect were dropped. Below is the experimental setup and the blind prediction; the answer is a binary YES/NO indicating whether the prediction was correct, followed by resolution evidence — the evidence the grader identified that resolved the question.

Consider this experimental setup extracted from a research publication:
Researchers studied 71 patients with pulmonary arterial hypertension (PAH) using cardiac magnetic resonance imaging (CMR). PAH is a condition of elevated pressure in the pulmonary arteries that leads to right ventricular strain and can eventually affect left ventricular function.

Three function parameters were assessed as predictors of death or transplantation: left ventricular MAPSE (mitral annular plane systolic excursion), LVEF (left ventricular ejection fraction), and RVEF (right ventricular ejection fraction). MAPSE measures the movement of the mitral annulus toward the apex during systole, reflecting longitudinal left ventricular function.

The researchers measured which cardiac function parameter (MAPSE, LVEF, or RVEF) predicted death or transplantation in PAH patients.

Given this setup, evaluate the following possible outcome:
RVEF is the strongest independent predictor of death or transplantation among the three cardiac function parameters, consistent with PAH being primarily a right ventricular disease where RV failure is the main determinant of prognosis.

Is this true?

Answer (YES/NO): NO